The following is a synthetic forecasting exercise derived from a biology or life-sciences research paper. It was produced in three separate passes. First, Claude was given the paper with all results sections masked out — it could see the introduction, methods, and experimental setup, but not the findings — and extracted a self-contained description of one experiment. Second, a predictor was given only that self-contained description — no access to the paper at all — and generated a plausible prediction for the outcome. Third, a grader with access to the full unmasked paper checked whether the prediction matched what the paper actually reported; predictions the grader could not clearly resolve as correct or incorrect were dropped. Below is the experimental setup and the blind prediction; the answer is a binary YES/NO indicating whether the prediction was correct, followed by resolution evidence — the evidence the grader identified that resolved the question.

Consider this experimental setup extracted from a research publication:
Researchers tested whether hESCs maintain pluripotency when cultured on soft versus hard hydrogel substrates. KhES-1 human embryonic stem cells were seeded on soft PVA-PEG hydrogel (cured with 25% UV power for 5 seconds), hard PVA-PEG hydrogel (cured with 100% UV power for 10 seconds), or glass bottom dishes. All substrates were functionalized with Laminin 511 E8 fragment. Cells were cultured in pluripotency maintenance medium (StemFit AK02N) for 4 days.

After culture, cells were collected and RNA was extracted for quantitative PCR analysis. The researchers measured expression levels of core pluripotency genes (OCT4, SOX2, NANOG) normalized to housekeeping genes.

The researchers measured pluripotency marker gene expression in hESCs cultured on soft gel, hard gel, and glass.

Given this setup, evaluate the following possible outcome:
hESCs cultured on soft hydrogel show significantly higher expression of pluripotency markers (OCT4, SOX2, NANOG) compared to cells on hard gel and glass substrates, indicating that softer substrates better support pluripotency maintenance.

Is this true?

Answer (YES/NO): NO